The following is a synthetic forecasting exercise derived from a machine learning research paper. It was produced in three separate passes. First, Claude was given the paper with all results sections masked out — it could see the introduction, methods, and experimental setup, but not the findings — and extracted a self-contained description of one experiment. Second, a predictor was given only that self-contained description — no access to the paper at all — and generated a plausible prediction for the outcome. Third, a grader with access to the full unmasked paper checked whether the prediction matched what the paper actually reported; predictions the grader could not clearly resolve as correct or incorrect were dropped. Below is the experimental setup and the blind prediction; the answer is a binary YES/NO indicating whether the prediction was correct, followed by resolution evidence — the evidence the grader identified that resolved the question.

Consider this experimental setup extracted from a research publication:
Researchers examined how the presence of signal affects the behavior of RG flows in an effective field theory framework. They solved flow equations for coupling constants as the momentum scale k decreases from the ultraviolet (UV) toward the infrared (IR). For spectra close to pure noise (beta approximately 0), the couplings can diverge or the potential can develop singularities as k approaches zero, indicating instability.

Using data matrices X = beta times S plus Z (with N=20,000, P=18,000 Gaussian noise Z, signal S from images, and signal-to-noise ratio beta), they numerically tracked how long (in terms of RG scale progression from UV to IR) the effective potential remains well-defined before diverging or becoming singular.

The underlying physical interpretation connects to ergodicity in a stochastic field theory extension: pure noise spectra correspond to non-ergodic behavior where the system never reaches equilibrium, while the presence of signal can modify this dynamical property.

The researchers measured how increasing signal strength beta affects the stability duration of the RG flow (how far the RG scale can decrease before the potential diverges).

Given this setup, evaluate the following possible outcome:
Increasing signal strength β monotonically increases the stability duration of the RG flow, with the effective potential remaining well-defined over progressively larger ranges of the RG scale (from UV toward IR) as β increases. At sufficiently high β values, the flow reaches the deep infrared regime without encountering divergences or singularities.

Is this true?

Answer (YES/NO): NO